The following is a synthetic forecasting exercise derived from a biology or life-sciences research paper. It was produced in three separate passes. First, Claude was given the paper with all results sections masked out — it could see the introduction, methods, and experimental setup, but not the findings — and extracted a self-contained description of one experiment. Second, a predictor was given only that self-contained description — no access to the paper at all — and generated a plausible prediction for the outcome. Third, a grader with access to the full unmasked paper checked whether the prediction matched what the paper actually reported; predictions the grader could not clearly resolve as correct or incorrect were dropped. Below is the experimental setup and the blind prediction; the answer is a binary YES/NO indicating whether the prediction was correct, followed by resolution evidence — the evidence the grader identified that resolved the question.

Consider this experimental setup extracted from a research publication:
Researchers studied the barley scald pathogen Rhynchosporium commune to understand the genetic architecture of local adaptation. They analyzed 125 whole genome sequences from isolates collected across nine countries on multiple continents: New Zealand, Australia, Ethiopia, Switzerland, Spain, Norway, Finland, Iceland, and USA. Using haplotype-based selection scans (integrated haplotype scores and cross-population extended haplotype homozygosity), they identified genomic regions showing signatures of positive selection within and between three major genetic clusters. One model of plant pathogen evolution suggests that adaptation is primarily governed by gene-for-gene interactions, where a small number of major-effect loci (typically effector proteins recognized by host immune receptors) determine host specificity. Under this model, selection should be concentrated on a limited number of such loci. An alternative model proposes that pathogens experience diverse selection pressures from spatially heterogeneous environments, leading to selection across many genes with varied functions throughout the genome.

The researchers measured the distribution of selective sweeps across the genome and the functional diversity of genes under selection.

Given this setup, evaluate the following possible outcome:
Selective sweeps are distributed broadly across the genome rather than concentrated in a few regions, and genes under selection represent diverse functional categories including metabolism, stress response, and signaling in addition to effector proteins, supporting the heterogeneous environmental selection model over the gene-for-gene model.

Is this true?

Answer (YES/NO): YES